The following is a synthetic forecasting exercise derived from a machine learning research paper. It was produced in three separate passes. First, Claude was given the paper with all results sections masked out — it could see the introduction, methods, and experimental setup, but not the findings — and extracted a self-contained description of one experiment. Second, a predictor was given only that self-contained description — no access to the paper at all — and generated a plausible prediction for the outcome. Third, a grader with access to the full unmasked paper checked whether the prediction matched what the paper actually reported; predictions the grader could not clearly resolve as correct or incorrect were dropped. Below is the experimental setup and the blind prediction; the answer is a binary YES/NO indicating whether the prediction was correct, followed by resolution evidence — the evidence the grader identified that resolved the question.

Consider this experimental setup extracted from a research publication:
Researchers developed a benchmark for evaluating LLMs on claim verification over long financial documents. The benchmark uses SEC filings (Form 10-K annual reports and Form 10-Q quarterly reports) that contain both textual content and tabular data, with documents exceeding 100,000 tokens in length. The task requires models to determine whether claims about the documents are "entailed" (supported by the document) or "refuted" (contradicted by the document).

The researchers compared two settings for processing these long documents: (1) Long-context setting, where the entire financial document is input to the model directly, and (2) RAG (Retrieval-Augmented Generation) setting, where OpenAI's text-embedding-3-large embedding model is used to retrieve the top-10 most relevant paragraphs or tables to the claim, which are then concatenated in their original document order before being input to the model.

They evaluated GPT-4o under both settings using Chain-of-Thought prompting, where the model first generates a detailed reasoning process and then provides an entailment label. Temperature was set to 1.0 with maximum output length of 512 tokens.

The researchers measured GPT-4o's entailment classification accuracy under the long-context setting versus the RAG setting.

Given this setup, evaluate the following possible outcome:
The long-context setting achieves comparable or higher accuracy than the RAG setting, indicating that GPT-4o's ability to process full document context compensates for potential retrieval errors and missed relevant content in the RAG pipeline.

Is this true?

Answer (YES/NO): YES